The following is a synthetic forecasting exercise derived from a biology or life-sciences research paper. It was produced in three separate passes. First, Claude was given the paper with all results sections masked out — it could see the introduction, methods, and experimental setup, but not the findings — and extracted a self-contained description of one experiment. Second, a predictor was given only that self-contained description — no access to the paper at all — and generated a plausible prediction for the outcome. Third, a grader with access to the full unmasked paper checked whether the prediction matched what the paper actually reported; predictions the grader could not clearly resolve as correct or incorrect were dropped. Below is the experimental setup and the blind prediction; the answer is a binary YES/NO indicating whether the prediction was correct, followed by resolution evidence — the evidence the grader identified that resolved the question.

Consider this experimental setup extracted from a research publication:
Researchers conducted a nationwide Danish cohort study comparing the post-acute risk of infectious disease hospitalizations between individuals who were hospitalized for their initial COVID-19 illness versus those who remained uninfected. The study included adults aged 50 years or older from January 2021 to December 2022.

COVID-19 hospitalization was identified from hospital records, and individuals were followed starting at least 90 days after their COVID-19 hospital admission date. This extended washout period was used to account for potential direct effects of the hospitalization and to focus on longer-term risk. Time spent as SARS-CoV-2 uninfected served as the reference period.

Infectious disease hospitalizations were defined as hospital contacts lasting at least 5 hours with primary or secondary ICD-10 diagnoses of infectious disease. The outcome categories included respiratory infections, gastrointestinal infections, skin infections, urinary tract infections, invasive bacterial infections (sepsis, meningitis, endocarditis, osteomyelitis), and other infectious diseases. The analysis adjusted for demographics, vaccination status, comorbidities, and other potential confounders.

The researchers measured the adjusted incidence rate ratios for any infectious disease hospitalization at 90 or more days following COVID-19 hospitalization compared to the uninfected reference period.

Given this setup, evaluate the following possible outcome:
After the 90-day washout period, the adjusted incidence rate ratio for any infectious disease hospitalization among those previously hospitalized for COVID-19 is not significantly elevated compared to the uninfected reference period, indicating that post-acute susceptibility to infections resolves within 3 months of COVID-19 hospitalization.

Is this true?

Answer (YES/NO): NO